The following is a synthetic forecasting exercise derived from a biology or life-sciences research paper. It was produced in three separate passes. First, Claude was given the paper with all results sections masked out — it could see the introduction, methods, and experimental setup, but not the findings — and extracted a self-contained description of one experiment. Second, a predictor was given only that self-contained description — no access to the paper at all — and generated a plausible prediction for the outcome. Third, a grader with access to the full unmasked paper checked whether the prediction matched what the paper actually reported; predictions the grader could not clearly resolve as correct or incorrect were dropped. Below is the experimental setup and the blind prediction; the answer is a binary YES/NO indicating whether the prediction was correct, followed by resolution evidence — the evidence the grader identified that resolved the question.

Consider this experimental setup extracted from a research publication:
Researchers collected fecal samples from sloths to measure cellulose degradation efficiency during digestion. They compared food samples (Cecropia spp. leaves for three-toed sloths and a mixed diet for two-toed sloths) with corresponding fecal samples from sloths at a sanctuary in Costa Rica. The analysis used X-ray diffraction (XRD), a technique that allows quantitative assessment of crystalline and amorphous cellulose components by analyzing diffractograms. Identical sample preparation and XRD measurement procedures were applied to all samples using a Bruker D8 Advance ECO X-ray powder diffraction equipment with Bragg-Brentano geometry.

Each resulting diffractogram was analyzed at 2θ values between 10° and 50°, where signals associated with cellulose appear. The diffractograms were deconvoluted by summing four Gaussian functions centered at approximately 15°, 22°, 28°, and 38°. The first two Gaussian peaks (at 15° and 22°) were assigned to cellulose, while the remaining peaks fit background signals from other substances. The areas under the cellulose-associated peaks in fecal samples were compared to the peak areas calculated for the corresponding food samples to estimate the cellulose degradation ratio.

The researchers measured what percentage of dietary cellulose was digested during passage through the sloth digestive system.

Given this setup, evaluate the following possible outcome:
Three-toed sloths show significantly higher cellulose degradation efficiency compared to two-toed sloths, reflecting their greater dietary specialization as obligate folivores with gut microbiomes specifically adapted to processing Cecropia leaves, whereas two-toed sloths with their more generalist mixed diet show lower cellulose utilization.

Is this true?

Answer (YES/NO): NO